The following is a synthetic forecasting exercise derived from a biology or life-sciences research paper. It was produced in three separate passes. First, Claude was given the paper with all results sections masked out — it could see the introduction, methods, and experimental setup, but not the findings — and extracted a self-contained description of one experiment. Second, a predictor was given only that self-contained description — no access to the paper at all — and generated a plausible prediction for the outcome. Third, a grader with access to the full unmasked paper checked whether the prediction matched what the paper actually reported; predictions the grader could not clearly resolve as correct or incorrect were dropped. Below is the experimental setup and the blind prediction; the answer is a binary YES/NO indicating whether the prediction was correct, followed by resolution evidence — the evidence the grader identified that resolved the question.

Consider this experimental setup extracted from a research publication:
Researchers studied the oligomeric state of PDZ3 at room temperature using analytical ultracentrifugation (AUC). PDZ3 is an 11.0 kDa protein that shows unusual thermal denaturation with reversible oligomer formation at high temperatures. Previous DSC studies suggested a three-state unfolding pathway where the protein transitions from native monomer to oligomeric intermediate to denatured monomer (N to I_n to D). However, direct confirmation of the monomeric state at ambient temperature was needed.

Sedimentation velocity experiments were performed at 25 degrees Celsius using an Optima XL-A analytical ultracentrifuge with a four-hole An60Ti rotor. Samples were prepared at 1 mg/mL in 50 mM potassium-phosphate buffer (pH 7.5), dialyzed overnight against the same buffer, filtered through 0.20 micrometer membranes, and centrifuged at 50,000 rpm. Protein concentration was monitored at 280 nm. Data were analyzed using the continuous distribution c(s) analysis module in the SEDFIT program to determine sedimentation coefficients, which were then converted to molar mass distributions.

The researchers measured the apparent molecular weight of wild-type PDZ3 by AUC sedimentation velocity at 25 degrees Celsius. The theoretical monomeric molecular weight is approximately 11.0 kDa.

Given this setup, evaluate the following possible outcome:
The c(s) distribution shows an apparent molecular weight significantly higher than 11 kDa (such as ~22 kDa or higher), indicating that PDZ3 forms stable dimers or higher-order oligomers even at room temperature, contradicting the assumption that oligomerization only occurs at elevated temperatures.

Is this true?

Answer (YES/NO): NO